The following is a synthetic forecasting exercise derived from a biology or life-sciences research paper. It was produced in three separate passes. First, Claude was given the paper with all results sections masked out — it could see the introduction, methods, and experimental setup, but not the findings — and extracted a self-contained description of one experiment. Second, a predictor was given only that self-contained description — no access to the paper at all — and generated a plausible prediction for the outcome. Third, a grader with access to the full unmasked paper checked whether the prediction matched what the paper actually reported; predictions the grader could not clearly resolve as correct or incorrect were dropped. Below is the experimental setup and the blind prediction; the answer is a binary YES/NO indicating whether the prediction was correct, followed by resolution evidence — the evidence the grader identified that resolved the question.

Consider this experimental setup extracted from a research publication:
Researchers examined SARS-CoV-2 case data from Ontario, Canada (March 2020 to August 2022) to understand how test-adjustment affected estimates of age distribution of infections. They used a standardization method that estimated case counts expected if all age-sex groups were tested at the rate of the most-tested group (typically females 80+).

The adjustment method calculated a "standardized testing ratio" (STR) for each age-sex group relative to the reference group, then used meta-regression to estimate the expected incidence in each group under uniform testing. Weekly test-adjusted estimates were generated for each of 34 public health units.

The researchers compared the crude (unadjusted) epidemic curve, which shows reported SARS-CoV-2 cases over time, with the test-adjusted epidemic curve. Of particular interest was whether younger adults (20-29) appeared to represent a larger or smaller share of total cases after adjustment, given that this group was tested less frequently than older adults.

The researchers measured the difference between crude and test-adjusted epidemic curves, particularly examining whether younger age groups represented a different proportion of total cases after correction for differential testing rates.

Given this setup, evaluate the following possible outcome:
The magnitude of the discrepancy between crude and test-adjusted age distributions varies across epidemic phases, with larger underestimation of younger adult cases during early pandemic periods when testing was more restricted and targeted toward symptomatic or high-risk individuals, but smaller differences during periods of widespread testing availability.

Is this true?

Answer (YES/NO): YES